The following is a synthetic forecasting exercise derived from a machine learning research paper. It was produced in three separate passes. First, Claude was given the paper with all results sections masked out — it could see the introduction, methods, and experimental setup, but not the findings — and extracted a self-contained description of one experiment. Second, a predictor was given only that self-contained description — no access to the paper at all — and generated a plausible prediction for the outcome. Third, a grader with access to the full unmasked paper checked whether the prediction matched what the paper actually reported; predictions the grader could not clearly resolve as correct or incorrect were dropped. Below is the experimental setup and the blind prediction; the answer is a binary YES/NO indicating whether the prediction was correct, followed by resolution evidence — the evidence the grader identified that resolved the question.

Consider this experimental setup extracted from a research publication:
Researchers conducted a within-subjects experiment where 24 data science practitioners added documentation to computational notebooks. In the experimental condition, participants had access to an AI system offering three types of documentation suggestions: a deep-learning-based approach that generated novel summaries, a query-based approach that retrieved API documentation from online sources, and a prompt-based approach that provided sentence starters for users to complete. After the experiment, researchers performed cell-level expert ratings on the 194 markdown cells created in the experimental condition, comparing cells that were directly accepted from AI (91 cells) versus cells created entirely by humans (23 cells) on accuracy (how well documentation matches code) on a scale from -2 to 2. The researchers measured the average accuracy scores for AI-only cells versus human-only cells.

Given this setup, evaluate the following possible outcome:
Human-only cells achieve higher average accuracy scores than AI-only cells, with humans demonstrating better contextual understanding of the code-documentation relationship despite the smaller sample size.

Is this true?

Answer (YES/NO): NO